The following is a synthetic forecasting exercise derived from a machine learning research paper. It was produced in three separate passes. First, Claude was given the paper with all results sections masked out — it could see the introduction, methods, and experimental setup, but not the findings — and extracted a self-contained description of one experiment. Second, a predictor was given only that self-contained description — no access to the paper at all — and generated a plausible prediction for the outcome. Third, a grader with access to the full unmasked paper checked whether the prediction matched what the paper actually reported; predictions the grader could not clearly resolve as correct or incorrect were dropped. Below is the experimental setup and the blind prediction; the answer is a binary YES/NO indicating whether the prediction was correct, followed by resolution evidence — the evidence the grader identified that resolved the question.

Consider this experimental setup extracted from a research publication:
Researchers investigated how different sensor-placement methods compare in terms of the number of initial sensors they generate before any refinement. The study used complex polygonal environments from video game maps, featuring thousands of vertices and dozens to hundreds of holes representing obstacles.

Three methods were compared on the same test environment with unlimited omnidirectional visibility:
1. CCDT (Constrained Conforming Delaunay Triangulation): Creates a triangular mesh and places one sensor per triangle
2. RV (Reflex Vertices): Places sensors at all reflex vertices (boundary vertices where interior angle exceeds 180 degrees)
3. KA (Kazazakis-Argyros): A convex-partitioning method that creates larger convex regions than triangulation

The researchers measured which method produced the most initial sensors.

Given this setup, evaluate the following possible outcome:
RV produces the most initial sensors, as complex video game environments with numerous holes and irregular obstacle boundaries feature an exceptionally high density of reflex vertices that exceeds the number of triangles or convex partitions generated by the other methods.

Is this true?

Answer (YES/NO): NO